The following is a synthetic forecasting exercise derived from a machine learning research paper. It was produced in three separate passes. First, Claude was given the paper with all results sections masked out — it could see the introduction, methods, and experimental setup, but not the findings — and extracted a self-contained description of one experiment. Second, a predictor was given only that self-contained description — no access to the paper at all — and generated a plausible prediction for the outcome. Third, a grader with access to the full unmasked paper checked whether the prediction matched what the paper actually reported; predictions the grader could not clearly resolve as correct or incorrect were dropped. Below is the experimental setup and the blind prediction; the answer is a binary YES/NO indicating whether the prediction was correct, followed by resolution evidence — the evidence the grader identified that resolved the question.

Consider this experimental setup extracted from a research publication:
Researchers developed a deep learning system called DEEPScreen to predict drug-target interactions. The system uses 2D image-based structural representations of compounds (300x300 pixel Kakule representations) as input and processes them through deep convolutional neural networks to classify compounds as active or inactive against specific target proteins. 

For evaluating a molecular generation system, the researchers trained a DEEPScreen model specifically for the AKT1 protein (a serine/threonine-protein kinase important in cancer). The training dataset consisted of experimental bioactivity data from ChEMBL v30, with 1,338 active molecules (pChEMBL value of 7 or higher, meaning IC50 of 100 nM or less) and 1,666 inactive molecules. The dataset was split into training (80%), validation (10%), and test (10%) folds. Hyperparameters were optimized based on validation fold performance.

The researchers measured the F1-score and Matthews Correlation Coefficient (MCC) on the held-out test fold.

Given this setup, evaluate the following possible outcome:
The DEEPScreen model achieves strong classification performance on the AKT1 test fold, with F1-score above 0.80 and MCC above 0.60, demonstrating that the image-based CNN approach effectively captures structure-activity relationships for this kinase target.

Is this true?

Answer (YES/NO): YES